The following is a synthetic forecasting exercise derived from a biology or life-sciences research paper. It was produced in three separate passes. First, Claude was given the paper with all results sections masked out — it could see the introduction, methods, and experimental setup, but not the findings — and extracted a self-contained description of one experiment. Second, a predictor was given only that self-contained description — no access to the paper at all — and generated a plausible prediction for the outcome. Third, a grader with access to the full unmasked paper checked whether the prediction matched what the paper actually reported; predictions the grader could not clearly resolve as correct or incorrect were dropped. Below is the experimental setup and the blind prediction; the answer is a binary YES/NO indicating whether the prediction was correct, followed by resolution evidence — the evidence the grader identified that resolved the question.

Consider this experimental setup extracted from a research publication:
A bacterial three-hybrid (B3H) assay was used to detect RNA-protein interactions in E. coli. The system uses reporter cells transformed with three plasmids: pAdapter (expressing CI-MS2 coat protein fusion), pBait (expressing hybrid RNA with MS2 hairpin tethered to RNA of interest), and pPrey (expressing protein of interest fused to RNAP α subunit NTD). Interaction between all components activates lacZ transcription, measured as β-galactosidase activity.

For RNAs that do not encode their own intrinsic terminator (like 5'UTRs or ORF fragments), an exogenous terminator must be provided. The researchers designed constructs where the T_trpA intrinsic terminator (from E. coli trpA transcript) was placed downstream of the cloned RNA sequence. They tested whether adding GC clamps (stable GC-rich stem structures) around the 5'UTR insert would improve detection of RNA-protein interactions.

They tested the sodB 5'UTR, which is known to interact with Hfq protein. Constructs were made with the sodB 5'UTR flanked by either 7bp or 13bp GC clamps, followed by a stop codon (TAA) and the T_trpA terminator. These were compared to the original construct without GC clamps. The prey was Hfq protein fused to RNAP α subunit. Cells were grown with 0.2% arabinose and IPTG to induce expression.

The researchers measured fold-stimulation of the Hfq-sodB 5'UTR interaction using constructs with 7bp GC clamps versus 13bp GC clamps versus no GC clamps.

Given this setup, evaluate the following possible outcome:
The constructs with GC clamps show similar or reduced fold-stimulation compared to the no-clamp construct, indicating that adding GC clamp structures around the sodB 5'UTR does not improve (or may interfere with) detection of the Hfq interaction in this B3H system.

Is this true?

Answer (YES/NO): YES